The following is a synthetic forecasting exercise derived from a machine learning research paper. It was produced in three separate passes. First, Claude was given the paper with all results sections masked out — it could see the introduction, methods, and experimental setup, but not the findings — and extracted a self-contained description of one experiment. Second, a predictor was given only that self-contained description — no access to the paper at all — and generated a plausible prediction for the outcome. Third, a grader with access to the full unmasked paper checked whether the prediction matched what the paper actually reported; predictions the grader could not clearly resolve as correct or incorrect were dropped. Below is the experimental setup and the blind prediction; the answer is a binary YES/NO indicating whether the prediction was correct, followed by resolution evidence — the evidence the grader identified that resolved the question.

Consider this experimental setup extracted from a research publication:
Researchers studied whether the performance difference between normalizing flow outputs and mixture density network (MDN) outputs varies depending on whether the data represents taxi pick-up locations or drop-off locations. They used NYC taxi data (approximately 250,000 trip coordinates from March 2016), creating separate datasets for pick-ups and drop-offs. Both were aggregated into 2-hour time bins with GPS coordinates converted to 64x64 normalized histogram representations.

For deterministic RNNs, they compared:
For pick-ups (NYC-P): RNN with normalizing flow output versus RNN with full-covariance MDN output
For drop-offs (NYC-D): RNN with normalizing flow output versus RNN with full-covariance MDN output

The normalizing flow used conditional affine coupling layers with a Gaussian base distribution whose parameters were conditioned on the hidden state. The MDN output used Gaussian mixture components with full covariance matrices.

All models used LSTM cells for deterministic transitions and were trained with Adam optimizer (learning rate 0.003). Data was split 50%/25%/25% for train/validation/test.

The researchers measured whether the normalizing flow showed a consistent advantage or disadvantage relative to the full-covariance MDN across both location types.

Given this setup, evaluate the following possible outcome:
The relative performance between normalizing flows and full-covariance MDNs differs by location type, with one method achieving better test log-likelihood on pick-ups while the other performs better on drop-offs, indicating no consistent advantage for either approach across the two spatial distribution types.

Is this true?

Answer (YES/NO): YES